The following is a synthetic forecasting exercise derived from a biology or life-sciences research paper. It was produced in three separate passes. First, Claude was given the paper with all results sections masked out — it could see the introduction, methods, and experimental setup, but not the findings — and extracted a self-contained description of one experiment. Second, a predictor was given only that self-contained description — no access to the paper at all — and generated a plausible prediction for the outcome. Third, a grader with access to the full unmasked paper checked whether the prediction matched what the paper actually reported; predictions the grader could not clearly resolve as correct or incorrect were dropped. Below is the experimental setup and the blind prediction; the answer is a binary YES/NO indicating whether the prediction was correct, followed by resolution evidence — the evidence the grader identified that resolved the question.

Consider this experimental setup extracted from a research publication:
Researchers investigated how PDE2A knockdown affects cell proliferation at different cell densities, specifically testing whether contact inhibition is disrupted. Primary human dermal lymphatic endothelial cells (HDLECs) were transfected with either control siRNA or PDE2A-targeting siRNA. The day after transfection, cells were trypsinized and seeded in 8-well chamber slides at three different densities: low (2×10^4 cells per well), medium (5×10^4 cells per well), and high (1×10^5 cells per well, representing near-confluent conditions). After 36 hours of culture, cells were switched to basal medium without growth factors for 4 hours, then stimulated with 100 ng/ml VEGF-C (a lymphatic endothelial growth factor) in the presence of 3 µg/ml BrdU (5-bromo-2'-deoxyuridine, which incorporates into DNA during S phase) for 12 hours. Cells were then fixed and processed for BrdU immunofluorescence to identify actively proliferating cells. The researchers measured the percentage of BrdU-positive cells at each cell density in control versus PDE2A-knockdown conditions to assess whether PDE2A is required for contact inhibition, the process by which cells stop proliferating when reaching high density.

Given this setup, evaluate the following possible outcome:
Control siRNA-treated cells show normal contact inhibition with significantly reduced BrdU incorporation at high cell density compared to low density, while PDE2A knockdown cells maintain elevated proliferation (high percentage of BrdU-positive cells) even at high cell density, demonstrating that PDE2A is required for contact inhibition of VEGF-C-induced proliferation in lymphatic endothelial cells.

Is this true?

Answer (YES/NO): YES